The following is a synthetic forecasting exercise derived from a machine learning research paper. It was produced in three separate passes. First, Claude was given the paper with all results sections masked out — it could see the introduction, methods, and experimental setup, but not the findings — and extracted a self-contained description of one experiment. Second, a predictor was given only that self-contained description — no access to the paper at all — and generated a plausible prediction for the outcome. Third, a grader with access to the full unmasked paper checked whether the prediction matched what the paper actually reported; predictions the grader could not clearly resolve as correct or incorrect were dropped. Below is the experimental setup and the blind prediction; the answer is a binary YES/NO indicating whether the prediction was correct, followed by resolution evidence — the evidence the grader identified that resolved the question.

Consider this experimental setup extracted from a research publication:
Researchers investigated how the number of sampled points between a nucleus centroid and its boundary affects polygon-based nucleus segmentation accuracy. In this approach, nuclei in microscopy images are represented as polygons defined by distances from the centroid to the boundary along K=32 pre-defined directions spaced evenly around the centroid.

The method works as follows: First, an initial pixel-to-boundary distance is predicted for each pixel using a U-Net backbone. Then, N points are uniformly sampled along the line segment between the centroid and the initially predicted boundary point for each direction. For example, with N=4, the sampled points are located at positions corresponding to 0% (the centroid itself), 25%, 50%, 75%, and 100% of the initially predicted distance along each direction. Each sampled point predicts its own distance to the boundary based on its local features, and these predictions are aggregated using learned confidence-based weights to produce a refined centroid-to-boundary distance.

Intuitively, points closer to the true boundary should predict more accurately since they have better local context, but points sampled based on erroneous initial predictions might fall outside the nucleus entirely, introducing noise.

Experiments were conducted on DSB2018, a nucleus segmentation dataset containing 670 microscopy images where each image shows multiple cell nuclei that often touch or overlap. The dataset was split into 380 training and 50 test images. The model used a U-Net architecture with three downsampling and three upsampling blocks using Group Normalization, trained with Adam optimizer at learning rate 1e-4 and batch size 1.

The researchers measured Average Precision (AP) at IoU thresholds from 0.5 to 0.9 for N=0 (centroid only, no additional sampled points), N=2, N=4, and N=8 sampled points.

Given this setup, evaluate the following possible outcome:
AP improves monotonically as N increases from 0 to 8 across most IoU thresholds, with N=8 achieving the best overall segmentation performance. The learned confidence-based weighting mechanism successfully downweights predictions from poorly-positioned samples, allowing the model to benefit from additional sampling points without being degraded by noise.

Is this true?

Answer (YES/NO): NO